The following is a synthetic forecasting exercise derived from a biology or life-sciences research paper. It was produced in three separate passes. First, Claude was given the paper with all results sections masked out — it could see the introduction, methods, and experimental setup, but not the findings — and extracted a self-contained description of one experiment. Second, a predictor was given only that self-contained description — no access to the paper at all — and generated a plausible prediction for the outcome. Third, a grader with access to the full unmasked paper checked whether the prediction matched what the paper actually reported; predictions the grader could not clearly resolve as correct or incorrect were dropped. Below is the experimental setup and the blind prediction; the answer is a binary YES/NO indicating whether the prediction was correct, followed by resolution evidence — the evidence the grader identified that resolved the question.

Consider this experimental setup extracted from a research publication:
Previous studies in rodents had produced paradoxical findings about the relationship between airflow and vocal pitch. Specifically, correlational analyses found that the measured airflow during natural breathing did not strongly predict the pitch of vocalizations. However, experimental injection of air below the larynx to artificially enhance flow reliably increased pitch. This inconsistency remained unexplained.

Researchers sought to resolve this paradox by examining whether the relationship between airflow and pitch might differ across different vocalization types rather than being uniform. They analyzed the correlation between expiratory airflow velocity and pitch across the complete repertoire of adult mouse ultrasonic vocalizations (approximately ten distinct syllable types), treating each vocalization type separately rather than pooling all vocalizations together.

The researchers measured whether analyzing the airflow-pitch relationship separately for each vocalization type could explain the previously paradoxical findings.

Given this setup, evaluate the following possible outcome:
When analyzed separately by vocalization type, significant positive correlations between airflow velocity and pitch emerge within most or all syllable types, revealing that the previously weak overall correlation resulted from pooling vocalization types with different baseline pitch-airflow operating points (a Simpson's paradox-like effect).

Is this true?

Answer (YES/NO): NO